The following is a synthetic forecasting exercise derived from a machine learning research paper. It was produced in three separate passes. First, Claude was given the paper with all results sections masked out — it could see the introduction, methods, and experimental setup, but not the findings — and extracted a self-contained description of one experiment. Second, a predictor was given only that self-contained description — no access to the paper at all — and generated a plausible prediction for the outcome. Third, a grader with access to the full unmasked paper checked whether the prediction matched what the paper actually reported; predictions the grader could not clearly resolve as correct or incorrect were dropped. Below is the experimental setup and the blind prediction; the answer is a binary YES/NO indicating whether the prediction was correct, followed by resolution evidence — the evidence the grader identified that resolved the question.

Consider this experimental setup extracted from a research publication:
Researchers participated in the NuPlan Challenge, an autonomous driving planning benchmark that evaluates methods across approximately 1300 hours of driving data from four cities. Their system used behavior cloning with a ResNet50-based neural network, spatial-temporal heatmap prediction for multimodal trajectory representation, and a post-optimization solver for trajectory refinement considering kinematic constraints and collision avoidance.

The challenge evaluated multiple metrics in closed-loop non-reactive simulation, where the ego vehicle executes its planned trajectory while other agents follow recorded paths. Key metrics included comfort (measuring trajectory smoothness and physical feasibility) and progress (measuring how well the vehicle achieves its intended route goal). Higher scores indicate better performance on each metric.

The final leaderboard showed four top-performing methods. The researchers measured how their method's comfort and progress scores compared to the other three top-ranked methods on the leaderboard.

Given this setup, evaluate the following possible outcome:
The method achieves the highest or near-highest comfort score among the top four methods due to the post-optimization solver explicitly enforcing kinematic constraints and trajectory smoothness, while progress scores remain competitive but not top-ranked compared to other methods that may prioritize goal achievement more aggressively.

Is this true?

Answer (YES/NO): NO